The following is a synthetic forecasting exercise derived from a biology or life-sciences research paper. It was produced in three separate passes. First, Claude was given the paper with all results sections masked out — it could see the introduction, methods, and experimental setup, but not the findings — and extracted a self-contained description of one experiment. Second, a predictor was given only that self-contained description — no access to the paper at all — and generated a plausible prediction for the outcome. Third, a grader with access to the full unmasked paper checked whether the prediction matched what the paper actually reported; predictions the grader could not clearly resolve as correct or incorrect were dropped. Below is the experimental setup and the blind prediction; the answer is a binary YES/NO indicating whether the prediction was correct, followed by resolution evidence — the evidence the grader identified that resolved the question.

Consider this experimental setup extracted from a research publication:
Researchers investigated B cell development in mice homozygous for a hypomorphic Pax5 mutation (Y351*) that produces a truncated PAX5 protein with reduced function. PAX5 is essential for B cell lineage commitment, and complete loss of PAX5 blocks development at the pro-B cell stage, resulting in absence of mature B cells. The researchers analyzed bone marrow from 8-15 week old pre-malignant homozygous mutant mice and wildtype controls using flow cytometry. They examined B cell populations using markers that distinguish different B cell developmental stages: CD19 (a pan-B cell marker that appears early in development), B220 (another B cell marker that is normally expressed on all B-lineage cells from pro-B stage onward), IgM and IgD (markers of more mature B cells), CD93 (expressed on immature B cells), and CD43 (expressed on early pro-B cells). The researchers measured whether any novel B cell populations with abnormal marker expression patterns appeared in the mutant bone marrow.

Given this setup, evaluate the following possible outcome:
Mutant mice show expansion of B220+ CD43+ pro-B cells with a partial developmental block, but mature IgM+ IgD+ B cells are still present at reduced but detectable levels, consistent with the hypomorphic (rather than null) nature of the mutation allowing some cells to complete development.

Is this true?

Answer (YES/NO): NO